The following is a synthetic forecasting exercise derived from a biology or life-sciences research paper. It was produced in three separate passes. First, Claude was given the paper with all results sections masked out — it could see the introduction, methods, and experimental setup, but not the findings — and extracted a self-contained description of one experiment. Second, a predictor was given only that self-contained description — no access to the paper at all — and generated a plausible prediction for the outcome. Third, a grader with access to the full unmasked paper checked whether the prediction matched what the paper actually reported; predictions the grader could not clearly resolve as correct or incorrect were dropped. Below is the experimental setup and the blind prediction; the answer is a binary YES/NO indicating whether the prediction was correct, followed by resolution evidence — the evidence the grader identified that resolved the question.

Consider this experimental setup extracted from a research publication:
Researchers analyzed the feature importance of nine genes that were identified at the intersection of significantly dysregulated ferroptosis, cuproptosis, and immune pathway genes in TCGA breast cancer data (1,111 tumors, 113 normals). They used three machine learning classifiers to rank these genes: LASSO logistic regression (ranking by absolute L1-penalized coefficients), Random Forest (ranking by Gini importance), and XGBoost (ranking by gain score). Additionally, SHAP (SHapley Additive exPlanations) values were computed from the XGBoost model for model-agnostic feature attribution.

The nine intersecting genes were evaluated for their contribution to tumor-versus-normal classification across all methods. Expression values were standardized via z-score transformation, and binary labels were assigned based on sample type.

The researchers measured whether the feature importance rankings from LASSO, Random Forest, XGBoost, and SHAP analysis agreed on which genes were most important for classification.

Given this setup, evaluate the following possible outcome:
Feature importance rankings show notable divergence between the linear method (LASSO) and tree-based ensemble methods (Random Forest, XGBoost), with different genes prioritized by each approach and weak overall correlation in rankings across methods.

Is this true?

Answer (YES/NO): NO